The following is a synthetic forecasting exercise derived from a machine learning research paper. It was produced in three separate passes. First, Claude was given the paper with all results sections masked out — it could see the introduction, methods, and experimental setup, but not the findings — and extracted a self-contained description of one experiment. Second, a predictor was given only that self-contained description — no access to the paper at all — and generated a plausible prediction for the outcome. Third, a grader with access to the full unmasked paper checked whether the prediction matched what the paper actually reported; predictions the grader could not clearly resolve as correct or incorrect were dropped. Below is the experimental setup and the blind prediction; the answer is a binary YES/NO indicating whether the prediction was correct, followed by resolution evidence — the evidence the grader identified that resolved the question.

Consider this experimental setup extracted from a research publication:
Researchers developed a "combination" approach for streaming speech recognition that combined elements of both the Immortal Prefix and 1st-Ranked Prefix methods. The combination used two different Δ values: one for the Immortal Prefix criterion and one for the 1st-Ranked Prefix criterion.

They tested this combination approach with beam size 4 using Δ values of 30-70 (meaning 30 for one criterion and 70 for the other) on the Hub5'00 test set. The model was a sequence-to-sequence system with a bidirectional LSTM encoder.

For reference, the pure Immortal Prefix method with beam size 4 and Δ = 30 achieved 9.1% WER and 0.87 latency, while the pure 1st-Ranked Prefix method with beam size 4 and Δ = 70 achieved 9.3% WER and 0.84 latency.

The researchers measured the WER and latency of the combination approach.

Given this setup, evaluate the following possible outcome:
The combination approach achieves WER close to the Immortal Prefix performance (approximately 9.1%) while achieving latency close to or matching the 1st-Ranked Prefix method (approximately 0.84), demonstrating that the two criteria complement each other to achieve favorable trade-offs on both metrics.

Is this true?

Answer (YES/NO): NO